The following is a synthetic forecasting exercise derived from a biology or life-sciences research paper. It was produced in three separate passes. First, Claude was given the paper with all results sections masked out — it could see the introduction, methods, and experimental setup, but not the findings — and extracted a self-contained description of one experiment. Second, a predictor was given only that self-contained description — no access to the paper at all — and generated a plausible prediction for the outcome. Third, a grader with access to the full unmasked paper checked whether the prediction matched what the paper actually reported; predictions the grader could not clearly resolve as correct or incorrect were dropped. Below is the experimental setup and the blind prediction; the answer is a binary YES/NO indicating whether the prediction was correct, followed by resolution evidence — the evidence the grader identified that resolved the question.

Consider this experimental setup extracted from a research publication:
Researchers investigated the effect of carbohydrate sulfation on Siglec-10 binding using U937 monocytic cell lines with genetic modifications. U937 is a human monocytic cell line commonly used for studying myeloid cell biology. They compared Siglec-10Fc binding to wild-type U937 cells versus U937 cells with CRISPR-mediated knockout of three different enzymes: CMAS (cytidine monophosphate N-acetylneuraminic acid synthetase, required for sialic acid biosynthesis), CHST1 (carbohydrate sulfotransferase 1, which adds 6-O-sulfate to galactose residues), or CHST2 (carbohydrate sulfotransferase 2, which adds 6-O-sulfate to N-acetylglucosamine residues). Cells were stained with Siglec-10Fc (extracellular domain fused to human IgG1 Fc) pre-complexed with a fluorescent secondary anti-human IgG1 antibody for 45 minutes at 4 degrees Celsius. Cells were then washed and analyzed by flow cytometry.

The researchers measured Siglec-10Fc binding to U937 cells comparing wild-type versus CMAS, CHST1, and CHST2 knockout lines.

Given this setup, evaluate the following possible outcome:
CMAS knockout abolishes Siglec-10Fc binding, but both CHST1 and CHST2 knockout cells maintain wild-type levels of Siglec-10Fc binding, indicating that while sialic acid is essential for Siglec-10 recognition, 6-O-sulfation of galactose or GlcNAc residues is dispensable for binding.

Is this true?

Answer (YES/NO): NO